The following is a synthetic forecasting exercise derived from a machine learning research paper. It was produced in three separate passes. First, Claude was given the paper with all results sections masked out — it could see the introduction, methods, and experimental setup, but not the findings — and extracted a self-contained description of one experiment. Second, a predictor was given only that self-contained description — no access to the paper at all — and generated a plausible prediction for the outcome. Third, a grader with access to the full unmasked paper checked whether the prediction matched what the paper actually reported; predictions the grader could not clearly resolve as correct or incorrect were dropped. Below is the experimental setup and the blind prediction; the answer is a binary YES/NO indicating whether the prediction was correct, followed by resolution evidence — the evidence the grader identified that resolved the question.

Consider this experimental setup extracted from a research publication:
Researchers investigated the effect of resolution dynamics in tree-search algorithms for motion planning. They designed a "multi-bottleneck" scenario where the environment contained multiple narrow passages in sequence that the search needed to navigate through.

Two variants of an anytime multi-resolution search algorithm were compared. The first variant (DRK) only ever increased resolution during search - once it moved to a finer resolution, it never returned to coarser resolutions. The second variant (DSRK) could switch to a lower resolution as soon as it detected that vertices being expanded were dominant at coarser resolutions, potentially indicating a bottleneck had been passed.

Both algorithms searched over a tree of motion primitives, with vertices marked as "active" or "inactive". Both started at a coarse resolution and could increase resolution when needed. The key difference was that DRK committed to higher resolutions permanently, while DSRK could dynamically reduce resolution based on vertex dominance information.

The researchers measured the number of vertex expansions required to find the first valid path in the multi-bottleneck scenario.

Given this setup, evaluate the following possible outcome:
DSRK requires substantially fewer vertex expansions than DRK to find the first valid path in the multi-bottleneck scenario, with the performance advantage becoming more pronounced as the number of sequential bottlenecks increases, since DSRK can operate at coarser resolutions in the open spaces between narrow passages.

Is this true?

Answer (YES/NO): NO